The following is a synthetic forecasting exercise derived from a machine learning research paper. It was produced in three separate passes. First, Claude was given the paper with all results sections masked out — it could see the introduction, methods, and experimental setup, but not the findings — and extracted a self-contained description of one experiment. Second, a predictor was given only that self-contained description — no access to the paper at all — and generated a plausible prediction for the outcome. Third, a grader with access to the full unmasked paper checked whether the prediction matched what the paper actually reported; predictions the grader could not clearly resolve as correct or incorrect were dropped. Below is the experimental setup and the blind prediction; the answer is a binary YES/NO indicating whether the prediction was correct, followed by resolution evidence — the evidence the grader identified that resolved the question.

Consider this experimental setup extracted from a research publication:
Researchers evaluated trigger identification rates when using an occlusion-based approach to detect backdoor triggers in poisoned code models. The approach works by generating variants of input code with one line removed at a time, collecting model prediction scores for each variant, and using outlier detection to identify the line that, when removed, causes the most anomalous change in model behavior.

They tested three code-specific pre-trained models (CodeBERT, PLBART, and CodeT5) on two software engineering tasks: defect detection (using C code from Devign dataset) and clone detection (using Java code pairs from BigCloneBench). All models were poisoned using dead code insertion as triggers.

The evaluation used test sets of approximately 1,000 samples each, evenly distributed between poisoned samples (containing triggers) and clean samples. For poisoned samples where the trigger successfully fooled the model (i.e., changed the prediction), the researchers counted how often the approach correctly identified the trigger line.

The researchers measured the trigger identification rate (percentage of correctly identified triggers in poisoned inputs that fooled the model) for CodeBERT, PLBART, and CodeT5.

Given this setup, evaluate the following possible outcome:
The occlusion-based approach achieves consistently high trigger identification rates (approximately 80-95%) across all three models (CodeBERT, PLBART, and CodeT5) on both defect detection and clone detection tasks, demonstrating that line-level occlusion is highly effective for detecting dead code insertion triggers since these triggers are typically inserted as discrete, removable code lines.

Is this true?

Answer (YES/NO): NO